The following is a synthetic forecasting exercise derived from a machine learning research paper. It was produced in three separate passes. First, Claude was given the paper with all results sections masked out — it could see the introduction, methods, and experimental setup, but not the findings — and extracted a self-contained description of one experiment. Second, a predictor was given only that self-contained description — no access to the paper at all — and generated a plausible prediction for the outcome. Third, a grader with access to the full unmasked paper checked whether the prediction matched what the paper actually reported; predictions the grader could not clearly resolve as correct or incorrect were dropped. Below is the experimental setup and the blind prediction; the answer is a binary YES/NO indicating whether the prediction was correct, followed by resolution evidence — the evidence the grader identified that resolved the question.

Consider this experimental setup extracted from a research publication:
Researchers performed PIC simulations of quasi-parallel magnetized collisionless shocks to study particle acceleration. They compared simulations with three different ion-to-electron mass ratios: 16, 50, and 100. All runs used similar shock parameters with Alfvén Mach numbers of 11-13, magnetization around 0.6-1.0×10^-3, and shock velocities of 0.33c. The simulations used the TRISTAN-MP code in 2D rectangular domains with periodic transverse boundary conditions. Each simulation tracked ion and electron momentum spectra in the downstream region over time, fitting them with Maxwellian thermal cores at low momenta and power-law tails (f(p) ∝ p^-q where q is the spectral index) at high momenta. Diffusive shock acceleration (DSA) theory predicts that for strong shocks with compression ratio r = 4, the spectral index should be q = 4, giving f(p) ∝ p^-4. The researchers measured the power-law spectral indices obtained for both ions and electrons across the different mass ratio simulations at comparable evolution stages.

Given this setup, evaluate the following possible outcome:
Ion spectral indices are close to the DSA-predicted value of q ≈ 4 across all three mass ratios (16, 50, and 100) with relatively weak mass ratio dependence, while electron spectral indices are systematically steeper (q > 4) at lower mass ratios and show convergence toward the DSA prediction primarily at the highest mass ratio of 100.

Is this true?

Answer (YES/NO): NO